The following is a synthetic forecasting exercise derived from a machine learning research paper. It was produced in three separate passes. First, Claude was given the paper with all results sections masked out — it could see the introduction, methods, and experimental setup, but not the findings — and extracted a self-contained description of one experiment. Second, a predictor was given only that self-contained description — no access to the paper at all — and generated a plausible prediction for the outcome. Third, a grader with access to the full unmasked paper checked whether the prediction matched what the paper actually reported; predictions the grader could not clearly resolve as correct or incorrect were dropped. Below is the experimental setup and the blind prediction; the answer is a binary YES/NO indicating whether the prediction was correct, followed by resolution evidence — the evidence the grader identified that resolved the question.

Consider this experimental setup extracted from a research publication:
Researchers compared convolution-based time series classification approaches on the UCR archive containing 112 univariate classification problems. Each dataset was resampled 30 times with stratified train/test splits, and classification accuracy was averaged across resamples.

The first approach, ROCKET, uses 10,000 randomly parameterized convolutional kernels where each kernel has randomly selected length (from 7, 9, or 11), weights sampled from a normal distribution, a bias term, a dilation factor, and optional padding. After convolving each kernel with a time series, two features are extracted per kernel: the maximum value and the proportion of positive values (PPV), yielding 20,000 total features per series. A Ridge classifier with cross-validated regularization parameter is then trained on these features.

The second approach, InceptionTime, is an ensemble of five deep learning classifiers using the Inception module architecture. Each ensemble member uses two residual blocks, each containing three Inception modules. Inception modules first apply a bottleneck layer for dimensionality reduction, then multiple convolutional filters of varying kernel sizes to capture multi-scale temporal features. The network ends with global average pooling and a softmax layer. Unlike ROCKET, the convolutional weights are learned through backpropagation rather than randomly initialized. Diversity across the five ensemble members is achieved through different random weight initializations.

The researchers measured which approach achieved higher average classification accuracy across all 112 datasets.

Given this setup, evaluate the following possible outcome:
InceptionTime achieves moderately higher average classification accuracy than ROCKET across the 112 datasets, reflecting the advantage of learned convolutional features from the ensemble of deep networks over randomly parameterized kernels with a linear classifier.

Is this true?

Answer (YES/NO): YES